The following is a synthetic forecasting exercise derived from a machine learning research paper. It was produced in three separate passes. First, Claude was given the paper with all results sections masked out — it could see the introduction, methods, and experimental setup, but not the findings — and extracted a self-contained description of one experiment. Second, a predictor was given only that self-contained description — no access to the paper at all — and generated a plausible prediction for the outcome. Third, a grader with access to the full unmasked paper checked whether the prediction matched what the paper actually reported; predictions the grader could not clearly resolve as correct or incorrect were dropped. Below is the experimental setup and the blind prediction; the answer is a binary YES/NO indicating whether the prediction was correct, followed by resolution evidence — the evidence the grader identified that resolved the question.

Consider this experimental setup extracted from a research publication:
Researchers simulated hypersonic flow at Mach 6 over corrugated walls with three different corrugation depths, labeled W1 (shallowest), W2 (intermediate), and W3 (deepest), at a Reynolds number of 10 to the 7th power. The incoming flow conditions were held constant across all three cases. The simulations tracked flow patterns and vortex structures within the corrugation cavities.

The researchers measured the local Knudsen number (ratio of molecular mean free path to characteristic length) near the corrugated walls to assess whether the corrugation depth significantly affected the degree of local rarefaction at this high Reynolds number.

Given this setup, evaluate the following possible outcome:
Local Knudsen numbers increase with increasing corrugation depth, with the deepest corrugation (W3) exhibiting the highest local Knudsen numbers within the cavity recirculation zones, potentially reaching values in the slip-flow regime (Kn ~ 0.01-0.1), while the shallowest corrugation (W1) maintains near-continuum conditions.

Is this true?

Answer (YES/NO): NO